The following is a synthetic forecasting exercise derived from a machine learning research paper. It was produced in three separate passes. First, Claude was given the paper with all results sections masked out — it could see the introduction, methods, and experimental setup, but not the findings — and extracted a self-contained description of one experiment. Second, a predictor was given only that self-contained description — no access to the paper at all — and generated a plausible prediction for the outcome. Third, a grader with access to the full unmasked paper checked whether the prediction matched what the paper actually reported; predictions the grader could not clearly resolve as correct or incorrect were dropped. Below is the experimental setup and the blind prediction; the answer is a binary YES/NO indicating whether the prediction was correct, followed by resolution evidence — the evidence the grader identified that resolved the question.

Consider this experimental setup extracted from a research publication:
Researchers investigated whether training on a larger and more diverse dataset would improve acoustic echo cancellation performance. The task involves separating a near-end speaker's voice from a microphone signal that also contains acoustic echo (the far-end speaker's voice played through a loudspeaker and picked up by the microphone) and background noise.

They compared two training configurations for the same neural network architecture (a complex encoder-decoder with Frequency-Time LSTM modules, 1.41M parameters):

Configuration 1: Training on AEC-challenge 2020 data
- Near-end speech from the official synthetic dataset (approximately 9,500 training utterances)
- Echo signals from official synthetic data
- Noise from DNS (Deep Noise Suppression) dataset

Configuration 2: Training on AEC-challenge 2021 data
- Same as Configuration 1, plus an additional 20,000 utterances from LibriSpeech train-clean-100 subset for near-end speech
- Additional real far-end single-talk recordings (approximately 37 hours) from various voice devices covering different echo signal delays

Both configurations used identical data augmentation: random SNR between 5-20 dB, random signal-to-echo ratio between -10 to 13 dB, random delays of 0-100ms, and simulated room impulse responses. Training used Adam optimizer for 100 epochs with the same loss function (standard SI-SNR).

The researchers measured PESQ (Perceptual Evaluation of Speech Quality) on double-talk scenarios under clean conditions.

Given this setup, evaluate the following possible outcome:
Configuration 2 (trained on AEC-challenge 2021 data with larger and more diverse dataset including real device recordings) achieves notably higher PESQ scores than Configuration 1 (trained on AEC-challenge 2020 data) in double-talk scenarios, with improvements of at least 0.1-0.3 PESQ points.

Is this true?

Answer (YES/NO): NO